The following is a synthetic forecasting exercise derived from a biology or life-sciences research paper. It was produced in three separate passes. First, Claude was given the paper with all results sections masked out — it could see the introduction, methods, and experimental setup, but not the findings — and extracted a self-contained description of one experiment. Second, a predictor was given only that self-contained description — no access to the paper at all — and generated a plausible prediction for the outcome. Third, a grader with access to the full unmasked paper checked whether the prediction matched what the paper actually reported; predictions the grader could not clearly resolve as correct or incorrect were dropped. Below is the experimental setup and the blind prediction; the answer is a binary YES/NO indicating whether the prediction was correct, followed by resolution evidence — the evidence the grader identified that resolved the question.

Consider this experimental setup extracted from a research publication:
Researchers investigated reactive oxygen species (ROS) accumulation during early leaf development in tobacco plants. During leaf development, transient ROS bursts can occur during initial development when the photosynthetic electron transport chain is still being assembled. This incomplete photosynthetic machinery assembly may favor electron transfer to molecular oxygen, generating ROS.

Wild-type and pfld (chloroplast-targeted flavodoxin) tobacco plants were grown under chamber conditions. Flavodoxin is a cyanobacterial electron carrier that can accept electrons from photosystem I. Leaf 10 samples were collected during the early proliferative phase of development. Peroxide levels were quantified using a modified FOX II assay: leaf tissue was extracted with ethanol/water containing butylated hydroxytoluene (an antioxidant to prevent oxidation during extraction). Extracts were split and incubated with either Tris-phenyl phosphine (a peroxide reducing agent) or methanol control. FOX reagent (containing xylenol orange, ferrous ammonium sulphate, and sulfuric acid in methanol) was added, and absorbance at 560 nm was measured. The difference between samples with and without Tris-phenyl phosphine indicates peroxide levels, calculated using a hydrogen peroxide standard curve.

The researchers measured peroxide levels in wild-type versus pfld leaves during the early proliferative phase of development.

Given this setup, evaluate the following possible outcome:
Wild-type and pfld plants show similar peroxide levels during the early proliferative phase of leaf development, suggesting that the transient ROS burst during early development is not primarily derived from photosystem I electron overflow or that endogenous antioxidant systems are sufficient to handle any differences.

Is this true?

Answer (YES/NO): NO